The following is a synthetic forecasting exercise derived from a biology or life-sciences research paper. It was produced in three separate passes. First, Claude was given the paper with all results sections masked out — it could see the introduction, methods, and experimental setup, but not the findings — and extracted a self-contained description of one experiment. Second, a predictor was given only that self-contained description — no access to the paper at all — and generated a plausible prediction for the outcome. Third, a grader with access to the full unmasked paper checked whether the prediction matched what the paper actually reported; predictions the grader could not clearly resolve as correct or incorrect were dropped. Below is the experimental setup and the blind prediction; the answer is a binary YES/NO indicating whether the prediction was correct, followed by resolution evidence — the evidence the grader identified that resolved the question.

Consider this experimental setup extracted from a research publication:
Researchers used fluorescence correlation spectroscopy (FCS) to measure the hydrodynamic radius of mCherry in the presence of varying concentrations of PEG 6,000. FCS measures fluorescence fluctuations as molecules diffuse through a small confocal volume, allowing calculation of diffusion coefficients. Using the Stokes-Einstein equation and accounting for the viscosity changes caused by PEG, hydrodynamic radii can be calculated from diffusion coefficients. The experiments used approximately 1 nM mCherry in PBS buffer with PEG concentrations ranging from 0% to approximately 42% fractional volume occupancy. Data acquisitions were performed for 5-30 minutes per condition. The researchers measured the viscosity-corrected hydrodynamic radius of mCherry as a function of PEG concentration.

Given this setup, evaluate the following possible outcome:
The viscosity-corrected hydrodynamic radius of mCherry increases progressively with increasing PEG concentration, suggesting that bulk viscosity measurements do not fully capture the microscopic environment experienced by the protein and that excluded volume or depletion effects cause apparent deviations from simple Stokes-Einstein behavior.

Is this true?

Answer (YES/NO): NO